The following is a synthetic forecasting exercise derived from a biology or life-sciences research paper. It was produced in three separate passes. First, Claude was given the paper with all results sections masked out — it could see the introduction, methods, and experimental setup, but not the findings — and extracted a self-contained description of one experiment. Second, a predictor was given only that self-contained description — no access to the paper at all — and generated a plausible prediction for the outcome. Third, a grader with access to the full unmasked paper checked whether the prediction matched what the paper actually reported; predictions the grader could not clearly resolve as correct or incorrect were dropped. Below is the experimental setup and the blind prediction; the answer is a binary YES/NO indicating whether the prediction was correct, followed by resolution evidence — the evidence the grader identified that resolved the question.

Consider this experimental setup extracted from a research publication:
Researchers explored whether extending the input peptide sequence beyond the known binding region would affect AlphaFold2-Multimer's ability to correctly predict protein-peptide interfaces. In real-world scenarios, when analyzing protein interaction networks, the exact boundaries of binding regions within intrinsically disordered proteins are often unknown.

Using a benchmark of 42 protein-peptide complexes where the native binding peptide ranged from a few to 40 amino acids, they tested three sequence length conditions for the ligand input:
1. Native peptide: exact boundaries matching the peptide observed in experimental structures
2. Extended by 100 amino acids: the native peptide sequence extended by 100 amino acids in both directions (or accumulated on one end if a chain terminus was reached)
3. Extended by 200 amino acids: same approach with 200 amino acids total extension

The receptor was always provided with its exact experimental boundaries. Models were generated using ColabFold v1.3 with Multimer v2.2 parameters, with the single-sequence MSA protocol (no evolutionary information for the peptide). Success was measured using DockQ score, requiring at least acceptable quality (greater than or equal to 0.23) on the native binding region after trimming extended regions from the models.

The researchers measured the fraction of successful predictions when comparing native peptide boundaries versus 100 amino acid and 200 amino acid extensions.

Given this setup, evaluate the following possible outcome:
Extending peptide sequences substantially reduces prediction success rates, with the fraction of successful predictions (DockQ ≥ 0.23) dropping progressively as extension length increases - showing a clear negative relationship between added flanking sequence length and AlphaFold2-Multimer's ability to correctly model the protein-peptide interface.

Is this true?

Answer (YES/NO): YES